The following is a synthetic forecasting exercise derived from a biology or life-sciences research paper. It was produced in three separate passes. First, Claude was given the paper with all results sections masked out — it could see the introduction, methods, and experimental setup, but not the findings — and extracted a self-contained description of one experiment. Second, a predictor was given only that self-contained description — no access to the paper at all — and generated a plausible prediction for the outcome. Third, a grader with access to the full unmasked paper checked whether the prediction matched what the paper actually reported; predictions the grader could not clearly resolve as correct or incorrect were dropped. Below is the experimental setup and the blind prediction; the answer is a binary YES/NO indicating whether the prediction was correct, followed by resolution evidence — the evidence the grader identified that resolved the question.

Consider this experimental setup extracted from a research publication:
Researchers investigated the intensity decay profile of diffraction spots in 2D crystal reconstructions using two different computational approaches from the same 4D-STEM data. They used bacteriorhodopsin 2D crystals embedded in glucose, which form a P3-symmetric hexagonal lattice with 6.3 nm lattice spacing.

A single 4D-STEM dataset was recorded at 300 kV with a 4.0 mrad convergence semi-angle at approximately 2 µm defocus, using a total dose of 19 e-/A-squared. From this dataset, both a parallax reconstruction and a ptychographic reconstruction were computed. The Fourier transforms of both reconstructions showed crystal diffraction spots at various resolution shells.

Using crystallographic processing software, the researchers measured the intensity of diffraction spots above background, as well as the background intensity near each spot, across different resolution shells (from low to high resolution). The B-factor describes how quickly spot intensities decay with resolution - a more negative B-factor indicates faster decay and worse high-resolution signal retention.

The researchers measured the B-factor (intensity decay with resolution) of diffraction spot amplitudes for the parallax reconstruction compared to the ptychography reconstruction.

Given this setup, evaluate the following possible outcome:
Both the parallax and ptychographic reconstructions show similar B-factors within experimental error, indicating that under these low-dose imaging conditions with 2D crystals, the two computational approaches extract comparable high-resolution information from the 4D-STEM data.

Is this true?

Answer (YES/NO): NO